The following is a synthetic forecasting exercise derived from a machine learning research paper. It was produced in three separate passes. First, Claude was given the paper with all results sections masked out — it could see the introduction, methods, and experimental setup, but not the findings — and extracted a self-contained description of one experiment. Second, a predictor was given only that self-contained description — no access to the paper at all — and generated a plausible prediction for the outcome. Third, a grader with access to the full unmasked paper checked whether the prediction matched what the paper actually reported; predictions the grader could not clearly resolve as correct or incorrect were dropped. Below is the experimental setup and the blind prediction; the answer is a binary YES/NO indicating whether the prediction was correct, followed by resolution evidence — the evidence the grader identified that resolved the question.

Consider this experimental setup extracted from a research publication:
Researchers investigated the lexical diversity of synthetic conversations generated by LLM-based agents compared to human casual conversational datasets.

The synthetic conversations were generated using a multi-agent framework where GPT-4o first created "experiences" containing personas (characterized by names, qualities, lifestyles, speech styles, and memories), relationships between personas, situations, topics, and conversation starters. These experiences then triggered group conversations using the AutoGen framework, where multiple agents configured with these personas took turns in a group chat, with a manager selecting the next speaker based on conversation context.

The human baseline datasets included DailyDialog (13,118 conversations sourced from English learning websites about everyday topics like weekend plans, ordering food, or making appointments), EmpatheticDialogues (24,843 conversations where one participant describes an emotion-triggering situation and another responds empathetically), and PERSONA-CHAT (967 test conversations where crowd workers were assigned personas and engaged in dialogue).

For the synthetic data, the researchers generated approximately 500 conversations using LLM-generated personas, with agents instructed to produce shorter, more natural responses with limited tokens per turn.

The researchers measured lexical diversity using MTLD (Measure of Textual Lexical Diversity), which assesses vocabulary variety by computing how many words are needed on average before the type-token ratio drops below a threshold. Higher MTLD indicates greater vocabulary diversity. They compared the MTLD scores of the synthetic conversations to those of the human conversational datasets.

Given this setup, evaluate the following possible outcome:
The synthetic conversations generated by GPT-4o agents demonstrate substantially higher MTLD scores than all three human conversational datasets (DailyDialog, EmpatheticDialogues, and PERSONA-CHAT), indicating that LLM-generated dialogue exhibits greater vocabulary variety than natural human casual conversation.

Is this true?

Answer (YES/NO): YES